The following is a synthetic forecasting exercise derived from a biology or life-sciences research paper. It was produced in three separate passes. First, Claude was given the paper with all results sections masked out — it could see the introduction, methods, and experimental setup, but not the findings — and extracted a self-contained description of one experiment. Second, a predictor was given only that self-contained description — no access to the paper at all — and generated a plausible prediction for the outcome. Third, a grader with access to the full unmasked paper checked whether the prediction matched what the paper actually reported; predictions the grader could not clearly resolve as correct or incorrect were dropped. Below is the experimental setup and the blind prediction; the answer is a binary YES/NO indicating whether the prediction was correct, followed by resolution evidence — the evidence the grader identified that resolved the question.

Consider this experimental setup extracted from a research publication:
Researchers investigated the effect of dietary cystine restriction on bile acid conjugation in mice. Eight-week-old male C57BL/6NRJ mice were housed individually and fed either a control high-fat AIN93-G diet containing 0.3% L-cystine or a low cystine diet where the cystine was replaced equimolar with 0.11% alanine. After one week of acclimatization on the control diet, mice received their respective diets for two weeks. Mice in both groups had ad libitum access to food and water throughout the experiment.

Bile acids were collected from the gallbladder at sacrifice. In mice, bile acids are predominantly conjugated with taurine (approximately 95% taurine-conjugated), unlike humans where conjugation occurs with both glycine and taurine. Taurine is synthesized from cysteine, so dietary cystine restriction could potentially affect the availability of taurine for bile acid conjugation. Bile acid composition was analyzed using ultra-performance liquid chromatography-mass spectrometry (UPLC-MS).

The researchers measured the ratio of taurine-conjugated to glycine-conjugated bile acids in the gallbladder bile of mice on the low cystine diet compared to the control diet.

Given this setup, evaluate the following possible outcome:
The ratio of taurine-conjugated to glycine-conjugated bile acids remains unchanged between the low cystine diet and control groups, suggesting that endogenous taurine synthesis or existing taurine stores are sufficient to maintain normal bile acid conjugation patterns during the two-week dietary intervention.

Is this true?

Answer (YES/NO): YES